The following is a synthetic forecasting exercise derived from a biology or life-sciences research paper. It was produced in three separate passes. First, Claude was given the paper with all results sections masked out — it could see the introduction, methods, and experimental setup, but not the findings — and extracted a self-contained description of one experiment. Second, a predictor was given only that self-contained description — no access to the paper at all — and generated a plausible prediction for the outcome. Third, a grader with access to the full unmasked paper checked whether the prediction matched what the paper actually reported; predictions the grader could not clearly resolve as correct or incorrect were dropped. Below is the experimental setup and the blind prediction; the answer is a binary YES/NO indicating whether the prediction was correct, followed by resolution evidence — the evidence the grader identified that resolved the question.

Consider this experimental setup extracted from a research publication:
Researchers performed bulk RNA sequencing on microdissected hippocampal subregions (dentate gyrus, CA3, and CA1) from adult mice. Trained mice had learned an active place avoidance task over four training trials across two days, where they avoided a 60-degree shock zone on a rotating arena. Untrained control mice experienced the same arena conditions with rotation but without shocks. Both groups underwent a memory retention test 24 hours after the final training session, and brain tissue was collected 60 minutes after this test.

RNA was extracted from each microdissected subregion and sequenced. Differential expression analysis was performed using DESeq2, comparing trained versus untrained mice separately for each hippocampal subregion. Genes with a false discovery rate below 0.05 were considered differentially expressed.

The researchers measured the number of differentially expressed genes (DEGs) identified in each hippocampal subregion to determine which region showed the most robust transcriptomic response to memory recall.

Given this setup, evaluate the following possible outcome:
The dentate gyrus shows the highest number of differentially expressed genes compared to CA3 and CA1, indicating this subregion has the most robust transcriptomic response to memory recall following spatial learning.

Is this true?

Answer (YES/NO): NO